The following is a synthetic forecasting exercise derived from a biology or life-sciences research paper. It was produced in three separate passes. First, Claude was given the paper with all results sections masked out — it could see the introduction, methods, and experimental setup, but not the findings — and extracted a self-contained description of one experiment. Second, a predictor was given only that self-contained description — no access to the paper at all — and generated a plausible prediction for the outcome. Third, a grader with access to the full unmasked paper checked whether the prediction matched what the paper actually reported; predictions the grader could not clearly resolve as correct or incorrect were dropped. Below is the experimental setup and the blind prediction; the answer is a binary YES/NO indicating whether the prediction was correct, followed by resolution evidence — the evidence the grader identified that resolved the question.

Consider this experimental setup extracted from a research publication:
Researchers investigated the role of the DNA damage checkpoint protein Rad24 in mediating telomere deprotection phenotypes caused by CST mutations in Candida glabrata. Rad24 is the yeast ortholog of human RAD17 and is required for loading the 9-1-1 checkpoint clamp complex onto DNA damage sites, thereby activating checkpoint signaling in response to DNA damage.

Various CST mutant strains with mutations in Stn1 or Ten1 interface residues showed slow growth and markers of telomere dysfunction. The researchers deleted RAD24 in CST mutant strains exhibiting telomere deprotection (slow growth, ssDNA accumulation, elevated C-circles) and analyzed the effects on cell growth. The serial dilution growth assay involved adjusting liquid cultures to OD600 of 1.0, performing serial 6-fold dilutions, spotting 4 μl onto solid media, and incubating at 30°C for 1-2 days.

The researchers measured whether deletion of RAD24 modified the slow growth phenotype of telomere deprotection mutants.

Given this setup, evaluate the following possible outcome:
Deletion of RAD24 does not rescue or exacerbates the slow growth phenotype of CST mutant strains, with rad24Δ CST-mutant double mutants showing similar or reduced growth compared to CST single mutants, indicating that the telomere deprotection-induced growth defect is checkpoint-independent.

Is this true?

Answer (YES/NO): YES